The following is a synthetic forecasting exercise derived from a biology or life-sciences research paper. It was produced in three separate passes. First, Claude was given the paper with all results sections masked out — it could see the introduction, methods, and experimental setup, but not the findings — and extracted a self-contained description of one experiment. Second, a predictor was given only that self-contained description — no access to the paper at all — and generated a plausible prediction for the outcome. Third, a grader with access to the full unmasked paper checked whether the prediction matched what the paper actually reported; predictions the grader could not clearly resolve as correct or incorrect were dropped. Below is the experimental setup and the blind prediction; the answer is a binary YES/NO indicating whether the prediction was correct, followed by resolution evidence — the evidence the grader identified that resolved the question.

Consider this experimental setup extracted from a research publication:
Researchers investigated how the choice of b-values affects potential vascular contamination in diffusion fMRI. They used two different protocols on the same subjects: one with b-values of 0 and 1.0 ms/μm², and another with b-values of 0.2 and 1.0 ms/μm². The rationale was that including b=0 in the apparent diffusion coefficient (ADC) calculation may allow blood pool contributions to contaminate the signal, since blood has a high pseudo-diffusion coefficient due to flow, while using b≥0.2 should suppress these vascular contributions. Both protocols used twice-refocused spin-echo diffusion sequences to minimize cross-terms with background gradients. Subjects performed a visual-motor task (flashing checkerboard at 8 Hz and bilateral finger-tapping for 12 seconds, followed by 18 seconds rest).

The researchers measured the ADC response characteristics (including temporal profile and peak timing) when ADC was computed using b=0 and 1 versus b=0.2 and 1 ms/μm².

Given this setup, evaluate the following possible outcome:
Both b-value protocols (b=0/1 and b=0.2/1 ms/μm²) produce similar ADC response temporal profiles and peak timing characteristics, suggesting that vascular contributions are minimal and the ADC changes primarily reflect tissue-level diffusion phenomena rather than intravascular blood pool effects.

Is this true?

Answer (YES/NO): NO